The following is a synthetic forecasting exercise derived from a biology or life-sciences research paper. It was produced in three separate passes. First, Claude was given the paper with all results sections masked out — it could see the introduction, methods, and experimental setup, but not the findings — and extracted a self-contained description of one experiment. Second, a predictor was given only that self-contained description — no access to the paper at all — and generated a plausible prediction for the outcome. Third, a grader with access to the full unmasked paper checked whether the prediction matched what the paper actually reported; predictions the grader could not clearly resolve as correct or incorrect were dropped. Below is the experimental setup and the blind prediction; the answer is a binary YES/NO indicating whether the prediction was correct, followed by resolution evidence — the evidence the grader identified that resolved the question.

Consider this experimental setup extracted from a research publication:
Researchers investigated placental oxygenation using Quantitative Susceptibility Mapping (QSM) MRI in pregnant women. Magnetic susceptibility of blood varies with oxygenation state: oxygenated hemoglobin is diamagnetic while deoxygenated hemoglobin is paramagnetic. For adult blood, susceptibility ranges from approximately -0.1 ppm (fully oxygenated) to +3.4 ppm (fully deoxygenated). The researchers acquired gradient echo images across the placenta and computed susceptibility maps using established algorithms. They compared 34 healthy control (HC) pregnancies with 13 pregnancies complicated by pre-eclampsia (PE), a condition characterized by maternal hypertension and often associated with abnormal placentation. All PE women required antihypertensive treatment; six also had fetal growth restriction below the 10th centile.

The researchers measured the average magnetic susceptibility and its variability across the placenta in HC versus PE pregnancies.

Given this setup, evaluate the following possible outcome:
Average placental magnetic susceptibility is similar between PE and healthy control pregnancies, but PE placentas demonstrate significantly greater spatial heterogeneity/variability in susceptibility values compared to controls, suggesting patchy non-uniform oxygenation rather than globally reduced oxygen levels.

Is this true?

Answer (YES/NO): NO